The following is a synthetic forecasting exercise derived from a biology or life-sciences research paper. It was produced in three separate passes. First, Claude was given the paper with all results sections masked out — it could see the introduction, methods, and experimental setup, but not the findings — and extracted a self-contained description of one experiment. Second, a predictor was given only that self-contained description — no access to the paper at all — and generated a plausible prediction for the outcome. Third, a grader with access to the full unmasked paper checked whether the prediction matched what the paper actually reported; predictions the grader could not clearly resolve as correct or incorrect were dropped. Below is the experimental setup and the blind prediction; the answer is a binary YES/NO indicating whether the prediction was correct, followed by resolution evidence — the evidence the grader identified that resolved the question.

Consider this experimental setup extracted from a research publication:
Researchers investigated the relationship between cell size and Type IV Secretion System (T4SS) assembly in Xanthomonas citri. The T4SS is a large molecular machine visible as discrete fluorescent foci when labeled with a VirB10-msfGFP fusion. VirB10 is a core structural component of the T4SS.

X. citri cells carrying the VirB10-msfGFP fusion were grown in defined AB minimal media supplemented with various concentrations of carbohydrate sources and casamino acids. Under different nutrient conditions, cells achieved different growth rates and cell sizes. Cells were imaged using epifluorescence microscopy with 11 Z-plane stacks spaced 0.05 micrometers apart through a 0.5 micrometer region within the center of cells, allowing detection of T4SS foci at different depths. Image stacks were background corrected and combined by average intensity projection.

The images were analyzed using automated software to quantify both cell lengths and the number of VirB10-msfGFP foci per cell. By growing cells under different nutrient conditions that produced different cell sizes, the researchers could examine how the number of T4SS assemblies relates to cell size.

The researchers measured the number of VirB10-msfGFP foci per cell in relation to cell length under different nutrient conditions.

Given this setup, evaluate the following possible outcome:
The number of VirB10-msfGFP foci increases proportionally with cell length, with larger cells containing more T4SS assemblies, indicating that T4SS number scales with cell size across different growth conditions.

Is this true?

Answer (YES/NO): YES